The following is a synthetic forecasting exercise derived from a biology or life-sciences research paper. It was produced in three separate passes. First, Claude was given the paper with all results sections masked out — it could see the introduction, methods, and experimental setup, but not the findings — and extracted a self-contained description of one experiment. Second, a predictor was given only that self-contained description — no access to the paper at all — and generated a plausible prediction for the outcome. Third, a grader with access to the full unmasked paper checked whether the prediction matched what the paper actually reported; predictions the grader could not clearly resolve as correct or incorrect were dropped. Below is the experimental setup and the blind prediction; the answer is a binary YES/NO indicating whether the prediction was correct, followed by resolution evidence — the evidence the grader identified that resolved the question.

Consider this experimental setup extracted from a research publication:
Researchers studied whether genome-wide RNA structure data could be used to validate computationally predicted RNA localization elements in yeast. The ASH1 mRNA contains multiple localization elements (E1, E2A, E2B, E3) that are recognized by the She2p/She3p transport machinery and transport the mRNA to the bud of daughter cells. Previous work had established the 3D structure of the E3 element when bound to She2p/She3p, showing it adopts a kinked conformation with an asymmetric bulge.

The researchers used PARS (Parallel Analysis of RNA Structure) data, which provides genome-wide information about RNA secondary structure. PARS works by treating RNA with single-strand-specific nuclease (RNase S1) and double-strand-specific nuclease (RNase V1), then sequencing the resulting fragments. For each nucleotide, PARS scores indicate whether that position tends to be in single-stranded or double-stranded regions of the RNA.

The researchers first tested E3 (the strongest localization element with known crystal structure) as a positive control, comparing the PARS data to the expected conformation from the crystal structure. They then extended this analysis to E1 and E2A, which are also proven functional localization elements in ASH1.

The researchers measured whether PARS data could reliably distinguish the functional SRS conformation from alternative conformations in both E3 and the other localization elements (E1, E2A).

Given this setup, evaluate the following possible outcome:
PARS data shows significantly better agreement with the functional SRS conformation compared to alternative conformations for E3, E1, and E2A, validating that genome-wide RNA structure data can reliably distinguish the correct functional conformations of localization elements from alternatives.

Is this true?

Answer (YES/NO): NO